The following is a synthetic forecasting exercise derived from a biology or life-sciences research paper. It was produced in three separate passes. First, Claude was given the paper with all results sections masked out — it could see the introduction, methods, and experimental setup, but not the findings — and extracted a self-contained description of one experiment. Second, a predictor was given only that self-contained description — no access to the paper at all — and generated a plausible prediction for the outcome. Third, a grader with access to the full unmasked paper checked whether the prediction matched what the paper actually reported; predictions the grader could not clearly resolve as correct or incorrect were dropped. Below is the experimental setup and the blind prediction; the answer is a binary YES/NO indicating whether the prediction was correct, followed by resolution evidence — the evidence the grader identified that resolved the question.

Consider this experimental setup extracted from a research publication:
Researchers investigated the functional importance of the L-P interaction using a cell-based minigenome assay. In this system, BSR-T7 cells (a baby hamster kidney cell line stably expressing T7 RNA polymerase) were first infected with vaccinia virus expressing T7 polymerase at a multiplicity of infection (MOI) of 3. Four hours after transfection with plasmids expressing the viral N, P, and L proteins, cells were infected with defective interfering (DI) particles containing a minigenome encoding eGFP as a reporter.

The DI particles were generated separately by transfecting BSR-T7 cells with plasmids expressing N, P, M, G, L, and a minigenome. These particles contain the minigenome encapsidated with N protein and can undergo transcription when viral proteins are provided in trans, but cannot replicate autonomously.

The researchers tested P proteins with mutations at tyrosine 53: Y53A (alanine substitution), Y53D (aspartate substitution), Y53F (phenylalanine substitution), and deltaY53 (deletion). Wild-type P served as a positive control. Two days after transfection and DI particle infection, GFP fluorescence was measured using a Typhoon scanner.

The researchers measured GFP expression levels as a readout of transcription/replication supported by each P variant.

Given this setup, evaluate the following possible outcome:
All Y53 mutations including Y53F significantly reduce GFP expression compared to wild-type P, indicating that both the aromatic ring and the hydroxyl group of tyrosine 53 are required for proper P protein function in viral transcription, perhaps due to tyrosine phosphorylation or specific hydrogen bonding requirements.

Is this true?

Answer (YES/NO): NO